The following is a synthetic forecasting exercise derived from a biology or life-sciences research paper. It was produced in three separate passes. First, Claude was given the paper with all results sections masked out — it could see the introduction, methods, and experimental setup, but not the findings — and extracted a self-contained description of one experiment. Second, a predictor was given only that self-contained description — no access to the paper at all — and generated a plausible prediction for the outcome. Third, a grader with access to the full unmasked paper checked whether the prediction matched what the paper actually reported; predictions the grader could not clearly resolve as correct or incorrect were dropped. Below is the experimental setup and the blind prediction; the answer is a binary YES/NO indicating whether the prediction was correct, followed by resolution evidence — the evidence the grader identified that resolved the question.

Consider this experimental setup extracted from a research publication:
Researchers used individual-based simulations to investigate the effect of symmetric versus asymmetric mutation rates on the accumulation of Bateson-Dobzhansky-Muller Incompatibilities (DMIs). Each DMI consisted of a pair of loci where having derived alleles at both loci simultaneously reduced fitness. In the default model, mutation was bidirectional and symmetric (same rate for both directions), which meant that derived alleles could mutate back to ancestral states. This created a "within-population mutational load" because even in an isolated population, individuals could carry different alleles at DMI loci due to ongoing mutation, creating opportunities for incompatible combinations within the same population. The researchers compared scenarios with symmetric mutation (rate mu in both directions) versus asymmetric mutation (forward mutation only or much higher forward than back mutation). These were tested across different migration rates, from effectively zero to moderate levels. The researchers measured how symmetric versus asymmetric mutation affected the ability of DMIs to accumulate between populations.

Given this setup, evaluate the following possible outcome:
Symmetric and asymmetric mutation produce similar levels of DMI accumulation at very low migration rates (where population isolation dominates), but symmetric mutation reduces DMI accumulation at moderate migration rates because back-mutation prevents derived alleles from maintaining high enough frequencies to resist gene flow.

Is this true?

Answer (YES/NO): NO